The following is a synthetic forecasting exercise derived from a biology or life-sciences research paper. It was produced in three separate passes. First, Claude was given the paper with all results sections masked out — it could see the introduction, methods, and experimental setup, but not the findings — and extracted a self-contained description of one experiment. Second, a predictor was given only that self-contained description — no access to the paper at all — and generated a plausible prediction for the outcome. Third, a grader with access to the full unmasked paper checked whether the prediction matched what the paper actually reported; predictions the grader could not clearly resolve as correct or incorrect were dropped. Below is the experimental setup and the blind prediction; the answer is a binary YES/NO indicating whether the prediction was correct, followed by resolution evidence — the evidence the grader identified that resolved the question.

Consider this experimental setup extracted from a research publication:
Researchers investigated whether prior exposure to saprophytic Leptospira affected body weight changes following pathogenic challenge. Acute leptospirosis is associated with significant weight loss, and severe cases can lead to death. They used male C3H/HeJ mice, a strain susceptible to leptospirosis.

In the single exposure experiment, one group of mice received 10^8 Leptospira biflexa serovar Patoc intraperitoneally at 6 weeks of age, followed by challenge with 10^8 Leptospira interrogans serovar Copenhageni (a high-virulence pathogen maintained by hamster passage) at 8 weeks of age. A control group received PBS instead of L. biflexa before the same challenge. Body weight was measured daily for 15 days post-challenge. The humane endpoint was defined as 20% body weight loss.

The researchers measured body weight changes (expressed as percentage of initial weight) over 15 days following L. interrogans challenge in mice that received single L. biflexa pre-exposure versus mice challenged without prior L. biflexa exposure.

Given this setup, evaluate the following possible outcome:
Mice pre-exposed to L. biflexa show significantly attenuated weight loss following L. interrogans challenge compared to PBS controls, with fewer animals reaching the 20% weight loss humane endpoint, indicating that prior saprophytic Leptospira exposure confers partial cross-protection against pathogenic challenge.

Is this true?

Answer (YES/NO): YES